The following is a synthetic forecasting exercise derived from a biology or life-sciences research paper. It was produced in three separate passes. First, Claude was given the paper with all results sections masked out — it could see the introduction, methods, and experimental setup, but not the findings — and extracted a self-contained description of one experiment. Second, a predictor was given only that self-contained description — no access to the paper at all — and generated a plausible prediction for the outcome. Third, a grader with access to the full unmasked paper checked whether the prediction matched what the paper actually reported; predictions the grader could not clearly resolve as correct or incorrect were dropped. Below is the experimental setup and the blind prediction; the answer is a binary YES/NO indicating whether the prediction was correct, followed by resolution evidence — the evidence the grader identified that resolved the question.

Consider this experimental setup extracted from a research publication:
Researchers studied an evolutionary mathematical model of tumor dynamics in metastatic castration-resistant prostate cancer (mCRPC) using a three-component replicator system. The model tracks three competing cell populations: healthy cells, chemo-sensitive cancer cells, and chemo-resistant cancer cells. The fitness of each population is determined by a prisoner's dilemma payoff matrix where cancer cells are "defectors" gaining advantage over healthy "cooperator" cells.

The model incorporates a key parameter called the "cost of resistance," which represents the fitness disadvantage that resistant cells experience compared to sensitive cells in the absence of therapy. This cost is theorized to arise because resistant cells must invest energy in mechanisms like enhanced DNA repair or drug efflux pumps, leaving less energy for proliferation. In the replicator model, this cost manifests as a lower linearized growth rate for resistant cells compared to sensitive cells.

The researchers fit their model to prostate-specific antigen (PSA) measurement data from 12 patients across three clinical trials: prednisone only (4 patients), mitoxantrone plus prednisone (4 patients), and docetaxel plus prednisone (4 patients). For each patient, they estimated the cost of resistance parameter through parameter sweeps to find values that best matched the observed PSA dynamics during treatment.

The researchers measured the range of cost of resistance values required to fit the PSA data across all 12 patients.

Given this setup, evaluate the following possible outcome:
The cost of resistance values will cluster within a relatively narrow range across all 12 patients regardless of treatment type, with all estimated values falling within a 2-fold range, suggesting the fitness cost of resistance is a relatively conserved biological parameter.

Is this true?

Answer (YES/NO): NO